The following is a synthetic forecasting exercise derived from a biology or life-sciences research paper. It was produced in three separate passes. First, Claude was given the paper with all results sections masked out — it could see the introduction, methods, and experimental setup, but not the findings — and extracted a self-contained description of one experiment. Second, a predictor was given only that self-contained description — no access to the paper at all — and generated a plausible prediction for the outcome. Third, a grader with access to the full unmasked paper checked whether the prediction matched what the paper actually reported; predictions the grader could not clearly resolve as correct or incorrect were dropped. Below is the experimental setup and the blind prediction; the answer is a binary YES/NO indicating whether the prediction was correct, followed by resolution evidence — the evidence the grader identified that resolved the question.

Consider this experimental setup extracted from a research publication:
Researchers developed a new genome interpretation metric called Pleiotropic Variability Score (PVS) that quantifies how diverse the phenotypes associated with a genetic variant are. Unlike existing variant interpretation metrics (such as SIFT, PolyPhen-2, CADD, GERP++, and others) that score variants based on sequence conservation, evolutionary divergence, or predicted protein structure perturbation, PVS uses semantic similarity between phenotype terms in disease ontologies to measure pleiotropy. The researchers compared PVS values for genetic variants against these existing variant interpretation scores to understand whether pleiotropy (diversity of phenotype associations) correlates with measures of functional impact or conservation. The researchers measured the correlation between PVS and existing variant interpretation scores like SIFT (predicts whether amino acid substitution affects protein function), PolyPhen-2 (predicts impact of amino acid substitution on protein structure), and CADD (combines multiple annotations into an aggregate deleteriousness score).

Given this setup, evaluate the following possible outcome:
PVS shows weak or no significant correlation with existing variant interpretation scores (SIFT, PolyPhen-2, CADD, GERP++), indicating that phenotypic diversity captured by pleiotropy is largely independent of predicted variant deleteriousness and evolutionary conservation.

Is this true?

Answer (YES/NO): NO